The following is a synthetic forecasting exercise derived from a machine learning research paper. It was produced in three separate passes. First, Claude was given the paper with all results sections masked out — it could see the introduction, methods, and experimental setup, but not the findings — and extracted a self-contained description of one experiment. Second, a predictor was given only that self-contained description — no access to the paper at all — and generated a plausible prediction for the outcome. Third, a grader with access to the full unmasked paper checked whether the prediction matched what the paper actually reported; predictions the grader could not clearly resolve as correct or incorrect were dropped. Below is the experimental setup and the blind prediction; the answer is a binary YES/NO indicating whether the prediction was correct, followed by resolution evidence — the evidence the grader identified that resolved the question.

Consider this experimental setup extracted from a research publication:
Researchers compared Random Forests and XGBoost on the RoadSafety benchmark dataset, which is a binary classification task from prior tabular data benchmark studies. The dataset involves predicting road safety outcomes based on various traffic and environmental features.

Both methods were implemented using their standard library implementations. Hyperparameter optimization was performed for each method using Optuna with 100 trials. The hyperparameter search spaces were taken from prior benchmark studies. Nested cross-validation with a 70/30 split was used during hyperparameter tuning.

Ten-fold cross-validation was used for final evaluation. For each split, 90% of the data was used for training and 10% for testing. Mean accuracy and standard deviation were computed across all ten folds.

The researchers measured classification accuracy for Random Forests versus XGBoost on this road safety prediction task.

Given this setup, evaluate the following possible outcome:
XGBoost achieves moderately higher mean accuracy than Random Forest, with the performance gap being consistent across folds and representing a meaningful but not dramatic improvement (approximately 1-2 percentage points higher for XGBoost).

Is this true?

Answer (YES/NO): NO